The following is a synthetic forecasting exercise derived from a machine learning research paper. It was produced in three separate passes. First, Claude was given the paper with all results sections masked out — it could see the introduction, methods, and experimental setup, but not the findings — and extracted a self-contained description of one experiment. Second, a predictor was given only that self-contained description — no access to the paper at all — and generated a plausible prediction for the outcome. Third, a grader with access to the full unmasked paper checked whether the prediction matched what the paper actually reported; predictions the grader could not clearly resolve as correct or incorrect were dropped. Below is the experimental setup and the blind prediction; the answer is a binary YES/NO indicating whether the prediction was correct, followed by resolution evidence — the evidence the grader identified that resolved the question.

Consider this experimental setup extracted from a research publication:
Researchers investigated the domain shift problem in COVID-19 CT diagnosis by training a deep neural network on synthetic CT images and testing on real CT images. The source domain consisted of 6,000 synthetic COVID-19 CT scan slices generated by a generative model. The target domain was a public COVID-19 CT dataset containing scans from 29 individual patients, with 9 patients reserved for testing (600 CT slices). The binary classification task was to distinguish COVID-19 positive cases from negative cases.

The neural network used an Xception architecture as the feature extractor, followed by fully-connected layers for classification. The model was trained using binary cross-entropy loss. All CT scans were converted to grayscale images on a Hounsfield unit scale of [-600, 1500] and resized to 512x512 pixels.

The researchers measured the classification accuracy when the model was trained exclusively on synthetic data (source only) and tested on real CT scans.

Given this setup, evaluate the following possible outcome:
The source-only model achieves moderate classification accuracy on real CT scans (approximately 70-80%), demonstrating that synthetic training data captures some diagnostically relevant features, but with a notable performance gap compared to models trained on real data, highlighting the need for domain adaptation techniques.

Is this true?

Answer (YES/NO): NO